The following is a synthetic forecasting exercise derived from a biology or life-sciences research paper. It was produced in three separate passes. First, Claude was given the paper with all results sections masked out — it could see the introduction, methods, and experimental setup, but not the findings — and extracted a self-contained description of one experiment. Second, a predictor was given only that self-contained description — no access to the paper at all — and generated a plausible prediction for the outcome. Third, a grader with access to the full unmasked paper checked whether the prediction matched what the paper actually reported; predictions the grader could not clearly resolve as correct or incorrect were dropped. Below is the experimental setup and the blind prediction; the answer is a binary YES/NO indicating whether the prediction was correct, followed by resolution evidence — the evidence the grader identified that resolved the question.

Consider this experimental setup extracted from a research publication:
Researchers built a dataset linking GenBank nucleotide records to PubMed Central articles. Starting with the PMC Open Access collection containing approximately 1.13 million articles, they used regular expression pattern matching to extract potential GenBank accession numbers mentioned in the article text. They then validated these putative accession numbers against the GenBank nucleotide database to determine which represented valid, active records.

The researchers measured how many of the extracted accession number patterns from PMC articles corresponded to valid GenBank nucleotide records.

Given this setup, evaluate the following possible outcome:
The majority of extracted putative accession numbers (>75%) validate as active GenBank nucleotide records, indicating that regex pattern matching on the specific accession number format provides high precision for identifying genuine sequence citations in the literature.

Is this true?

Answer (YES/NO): NO